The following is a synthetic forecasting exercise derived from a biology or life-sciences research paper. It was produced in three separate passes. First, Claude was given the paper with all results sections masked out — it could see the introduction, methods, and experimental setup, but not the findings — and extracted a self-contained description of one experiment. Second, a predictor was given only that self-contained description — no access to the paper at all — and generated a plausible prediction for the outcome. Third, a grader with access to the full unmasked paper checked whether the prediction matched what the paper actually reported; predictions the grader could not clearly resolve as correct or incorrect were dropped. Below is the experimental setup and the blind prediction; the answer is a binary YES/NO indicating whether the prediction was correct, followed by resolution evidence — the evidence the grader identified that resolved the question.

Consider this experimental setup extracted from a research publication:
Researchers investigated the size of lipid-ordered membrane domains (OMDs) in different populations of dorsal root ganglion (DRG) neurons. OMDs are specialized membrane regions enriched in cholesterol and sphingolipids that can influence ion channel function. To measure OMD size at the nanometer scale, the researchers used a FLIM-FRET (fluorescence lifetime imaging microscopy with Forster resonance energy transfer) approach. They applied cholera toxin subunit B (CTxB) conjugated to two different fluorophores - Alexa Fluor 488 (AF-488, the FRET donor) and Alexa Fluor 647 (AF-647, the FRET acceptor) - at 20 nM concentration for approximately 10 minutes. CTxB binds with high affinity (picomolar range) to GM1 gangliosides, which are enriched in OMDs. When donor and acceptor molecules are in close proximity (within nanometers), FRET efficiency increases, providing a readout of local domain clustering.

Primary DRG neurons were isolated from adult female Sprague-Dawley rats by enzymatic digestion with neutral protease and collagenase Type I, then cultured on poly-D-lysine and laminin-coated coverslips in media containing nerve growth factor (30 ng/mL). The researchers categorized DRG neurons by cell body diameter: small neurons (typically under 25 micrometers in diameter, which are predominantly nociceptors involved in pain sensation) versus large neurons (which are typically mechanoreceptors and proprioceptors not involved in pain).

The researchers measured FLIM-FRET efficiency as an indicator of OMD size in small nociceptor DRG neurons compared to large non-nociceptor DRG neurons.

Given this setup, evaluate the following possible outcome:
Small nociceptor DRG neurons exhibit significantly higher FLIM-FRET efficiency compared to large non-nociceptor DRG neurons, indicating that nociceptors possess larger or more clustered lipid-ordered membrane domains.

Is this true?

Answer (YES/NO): YES